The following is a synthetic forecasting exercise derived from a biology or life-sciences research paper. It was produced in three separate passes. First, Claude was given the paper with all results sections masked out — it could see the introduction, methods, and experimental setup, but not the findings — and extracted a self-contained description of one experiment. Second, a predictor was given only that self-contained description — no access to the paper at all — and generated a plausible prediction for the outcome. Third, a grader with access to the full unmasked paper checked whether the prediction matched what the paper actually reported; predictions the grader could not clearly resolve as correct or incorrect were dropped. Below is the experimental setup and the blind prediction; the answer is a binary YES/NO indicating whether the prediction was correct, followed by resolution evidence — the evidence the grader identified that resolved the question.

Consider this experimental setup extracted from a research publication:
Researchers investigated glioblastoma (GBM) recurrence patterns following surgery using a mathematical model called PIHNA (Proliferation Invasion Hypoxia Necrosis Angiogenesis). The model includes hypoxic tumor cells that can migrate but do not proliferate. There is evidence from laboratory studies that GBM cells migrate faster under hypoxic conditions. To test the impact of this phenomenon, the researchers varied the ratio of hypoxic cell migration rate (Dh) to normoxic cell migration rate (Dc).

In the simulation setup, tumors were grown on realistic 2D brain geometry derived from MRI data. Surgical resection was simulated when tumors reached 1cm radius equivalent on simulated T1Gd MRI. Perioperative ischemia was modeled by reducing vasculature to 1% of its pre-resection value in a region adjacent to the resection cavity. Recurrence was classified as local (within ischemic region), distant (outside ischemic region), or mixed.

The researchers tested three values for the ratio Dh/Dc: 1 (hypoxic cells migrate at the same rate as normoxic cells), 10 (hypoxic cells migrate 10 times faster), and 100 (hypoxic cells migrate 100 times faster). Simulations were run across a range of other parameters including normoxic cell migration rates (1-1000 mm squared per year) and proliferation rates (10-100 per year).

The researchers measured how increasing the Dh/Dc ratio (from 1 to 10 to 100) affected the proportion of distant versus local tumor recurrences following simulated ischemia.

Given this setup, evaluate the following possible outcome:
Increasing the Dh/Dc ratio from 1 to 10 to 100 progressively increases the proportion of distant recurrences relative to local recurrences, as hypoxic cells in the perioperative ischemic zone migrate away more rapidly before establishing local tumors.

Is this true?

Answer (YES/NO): YES